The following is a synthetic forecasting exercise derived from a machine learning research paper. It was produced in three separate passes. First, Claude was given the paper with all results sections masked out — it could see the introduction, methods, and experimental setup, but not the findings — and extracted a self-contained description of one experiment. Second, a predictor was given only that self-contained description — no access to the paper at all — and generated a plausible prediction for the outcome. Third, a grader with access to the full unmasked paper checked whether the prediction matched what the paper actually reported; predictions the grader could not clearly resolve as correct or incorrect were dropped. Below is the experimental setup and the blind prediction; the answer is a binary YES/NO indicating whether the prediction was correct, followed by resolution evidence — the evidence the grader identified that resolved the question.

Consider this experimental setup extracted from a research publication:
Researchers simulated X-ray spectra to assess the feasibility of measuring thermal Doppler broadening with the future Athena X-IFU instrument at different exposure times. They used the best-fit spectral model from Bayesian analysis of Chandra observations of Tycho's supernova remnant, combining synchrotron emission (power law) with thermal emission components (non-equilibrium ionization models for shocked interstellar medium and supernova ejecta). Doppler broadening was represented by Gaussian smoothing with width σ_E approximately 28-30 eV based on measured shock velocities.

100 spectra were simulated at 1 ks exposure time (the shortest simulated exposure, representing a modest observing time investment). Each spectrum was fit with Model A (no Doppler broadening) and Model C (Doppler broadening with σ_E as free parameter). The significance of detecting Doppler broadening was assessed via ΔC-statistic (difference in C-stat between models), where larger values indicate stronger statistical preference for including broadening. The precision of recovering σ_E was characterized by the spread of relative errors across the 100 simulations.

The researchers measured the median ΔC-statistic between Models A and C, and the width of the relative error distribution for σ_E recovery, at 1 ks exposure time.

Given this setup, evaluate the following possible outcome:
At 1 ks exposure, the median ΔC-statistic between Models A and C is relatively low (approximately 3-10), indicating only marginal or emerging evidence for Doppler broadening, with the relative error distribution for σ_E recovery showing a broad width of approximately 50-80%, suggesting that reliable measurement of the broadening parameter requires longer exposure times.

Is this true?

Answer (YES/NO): NO